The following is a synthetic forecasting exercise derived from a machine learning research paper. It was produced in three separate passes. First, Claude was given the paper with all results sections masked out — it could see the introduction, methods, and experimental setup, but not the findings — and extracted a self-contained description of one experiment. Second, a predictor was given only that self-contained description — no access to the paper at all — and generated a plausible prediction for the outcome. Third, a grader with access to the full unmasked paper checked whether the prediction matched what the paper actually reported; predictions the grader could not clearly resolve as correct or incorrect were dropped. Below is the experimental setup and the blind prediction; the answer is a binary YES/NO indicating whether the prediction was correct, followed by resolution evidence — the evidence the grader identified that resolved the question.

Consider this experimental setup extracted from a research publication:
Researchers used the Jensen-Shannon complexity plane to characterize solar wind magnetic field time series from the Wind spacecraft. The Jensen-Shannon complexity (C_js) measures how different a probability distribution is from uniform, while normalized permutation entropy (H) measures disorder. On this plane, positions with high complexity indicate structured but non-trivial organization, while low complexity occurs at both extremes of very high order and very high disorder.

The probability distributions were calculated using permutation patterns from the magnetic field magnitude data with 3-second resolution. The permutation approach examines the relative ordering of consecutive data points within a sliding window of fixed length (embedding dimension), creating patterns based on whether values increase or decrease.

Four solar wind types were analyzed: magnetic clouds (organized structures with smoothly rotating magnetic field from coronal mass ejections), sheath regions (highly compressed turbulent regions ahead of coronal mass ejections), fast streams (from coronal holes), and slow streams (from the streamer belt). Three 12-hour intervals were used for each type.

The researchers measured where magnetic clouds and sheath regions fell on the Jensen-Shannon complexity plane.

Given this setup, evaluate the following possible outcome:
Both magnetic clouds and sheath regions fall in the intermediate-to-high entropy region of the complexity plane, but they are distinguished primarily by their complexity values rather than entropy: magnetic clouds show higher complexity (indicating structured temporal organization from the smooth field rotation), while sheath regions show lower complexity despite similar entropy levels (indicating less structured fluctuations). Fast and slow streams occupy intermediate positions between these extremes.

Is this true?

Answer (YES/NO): NO